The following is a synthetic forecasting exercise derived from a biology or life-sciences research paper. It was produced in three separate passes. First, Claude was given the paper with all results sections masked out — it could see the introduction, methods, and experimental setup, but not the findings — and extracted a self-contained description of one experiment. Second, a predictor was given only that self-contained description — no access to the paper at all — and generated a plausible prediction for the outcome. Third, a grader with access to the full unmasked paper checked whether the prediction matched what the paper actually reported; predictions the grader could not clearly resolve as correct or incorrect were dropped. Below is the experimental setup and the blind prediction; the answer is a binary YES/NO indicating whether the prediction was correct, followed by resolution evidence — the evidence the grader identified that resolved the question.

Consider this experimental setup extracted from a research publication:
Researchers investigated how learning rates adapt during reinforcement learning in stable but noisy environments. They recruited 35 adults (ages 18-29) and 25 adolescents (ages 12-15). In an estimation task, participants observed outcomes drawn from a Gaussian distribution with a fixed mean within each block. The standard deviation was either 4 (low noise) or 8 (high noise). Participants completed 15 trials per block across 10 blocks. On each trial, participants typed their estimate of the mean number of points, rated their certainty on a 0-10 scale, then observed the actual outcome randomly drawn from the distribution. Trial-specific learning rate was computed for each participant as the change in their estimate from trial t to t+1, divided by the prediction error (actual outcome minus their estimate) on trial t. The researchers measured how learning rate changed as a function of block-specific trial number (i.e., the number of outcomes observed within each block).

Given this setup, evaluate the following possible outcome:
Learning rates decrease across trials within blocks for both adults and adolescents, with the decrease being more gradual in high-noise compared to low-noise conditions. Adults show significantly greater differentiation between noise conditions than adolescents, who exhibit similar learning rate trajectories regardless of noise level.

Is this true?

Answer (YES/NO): NO